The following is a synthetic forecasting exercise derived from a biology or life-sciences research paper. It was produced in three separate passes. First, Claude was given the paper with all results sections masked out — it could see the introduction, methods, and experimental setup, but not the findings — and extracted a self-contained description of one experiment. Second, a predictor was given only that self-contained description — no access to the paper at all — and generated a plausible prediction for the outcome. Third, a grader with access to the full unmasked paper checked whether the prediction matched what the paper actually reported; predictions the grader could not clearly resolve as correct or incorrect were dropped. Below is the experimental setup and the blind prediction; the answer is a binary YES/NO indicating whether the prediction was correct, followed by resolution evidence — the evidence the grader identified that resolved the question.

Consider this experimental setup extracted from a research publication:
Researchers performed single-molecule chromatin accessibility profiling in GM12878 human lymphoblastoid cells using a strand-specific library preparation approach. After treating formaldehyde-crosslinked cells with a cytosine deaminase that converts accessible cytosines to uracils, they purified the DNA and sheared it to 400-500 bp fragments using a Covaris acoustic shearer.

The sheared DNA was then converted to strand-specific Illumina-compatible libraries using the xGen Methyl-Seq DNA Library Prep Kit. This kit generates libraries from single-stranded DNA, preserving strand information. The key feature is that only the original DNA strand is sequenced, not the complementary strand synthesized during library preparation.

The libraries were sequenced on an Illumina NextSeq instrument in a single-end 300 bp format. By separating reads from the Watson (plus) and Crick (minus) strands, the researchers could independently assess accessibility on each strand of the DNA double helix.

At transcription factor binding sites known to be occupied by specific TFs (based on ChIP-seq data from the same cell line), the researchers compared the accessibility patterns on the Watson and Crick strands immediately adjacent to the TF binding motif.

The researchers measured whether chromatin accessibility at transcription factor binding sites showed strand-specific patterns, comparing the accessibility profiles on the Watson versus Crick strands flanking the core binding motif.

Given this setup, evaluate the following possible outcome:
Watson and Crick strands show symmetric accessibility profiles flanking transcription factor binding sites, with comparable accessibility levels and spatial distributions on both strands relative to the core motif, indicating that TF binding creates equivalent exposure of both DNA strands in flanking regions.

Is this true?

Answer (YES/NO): NO